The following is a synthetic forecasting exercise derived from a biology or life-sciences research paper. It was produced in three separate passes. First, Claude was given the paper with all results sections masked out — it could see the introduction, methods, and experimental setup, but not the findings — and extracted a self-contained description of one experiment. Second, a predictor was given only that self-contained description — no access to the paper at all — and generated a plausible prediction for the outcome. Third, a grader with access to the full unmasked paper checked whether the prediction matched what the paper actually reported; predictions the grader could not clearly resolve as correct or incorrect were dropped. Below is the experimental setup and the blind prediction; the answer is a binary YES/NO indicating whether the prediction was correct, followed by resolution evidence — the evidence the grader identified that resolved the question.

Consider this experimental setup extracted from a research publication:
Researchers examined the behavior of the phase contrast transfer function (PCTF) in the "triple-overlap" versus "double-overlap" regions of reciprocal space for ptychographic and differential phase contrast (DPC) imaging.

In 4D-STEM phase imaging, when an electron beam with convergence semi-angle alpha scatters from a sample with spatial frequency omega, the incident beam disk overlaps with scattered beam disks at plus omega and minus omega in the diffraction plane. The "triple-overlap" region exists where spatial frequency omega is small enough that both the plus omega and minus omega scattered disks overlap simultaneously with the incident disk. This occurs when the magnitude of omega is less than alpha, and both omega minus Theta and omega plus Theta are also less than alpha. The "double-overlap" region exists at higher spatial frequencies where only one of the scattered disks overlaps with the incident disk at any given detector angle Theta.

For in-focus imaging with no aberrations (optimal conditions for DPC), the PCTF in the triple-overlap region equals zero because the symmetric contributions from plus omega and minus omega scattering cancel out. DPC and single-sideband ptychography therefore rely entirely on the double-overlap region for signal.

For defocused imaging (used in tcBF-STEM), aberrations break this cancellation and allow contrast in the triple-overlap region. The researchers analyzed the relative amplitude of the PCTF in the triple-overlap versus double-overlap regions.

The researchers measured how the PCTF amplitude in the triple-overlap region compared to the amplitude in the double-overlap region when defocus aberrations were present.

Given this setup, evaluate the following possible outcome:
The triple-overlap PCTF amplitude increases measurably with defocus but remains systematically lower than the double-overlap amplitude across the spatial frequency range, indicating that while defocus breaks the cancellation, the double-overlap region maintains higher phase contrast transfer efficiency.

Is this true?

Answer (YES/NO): NO